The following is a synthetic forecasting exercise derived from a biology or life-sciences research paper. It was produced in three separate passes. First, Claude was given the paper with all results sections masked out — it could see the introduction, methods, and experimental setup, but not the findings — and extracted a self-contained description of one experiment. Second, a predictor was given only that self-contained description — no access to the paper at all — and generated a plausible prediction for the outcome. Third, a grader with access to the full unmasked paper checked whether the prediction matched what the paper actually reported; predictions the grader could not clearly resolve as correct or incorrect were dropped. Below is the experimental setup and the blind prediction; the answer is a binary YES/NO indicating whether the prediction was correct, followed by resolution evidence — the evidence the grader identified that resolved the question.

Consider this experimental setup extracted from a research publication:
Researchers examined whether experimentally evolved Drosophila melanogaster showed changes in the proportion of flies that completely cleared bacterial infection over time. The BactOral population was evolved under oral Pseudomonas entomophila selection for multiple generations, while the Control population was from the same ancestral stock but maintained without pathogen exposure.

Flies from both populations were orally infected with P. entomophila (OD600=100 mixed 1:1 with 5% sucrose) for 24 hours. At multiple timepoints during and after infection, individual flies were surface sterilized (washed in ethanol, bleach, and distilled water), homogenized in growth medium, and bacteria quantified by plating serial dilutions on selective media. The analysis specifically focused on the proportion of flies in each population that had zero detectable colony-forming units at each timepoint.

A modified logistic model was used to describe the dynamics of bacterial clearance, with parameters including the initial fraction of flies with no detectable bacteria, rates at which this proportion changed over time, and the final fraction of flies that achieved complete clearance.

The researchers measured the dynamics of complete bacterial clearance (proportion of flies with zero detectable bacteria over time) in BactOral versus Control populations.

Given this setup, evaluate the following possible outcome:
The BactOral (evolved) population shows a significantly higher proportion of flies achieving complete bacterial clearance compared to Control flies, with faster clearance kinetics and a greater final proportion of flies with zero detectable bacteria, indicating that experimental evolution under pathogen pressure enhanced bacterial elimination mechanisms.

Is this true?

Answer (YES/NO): YES